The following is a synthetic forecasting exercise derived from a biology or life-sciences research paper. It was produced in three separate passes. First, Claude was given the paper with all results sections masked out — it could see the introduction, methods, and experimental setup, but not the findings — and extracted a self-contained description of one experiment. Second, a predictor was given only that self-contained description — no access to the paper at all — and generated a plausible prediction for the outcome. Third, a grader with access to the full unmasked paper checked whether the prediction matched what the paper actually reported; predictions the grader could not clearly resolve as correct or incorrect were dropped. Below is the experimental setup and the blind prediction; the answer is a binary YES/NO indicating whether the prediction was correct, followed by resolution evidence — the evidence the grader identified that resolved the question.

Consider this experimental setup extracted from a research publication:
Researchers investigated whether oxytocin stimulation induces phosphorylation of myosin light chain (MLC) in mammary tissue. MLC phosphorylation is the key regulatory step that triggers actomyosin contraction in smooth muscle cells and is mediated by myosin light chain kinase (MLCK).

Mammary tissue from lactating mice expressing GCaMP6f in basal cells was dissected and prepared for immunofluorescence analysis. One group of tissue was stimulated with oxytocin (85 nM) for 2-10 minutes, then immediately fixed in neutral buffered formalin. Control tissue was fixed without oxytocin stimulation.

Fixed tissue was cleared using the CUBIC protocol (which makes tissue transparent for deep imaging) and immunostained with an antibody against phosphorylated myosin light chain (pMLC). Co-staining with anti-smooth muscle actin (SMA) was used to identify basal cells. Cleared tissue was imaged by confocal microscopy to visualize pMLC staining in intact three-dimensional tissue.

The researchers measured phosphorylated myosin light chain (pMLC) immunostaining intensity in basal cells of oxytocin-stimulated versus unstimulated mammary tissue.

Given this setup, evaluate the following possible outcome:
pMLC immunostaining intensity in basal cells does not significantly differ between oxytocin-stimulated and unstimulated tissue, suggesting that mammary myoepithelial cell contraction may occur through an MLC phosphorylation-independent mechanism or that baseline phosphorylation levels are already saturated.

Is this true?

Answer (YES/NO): NO